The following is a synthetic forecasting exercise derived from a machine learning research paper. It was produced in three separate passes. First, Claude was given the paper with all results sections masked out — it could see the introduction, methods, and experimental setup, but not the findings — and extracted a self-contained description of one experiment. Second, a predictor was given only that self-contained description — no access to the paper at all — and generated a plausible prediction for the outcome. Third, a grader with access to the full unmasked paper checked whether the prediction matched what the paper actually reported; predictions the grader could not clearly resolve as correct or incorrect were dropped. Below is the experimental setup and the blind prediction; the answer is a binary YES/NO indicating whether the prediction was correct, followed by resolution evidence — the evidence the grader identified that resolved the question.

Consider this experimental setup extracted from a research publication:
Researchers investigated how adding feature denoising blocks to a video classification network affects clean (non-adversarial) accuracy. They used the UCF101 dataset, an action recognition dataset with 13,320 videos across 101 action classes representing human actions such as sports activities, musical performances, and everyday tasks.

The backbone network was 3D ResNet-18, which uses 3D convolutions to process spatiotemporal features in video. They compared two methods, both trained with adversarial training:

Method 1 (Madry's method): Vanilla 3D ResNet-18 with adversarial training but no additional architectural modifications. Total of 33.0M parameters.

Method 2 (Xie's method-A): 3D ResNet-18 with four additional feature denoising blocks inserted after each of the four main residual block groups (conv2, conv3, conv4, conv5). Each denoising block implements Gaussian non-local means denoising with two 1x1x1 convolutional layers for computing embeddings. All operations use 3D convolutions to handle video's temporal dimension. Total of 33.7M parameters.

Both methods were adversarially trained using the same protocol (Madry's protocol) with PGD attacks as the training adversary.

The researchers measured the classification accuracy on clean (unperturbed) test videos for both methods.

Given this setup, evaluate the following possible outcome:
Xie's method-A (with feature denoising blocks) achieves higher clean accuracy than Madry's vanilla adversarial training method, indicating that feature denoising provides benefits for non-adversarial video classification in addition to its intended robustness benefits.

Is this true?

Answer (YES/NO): NO